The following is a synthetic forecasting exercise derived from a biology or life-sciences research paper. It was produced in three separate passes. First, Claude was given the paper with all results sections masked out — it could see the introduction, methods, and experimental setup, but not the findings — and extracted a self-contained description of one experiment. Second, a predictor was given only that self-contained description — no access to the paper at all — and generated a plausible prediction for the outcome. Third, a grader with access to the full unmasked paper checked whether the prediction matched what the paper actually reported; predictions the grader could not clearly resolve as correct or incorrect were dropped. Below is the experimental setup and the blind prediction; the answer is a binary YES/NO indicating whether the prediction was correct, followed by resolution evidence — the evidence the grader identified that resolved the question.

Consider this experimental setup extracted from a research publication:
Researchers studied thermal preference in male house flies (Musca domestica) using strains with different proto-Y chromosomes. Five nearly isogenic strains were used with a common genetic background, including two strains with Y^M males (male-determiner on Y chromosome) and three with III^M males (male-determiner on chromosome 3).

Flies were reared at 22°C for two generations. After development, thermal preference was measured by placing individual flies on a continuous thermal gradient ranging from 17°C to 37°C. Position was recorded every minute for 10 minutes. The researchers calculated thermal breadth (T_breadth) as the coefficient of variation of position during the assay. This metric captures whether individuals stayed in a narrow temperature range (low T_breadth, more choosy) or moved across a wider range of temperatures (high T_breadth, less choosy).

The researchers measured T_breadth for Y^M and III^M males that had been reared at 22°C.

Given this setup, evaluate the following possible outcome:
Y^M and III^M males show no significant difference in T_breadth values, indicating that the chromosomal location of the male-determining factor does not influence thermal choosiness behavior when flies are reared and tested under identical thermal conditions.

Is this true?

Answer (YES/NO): YES